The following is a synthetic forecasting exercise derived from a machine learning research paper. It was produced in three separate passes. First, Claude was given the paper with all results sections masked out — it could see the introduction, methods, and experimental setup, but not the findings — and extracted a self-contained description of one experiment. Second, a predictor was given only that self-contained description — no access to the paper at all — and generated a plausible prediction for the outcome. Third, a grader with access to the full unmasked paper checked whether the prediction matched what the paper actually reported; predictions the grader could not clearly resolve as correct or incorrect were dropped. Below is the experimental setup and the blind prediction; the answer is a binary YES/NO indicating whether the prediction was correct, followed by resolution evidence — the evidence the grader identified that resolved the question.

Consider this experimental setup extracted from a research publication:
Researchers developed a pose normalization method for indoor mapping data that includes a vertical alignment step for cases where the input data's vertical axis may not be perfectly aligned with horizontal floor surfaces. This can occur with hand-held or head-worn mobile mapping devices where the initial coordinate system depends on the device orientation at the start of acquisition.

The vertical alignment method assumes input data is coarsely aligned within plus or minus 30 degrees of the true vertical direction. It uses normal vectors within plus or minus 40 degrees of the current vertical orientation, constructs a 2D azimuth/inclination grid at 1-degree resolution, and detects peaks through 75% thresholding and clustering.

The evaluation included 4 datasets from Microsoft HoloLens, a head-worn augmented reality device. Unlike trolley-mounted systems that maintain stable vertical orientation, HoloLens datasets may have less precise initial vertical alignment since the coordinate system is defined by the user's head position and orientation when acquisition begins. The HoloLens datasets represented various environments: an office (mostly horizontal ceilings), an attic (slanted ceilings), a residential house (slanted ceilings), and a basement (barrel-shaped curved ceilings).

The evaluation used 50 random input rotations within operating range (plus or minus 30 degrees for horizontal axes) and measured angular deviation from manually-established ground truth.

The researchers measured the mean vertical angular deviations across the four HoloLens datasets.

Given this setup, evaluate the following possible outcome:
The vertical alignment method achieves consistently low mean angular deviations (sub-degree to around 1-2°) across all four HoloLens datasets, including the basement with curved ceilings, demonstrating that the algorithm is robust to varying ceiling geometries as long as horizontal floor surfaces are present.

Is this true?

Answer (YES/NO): NO